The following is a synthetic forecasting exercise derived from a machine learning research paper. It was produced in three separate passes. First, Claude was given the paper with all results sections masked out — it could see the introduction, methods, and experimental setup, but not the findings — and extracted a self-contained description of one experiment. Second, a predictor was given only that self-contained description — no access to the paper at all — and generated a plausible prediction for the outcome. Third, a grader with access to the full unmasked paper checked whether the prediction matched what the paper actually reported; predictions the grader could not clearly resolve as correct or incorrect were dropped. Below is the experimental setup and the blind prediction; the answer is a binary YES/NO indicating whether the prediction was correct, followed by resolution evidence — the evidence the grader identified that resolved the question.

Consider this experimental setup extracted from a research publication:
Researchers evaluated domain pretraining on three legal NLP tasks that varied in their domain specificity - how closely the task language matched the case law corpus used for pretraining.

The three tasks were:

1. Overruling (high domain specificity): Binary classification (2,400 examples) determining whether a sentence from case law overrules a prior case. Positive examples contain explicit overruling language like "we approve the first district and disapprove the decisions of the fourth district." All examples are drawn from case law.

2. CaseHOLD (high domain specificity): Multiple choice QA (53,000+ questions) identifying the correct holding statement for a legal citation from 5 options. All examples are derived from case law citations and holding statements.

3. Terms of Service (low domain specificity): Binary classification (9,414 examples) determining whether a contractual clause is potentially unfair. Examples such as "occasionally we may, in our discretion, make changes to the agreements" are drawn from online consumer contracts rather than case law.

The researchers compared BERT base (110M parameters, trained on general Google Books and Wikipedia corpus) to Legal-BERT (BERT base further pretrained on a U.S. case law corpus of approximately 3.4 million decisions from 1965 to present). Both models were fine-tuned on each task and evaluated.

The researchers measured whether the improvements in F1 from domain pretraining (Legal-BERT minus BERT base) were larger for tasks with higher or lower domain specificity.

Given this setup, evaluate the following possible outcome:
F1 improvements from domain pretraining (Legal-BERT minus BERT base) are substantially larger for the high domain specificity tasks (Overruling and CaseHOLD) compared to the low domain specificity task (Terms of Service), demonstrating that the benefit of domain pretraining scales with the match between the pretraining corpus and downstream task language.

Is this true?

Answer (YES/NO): NO